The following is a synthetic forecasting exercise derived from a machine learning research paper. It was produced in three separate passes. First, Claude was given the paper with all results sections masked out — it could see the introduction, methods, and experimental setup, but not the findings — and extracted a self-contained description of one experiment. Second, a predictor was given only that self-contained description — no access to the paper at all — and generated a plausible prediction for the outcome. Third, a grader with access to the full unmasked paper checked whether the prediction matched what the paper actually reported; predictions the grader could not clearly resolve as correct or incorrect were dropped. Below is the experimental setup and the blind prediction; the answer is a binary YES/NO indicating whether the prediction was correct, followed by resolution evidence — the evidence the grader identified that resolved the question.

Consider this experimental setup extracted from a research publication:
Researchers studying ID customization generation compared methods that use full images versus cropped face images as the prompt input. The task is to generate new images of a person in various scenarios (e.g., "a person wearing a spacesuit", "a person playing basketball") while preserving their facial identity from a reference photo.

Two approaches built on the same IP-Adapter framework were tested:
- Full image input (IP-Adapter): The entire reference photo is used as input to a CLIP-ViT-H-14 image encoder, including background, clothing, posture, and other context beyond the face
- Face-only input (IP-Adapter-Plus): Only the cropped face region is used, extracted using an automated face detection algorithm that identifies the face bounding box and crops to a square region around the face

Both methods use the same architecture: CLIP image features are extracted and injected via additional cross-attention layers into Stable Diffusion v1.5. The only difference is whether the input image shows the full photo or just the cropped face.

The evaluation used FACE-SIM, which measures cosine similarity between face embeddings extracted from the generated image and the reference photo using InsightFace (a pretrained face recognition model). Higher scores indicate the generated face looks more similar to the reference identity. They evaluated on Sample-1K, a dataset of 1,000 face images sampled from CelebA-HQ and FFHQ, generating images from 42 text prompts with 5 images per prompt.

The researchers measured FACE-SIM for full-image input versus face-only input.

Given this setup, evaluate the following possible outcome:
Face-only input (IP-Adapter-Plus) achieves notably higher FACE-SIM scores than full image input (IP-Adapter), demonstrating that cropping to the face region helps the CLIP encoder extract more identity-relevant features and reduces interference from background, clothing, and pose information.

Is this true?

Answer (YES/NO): YES